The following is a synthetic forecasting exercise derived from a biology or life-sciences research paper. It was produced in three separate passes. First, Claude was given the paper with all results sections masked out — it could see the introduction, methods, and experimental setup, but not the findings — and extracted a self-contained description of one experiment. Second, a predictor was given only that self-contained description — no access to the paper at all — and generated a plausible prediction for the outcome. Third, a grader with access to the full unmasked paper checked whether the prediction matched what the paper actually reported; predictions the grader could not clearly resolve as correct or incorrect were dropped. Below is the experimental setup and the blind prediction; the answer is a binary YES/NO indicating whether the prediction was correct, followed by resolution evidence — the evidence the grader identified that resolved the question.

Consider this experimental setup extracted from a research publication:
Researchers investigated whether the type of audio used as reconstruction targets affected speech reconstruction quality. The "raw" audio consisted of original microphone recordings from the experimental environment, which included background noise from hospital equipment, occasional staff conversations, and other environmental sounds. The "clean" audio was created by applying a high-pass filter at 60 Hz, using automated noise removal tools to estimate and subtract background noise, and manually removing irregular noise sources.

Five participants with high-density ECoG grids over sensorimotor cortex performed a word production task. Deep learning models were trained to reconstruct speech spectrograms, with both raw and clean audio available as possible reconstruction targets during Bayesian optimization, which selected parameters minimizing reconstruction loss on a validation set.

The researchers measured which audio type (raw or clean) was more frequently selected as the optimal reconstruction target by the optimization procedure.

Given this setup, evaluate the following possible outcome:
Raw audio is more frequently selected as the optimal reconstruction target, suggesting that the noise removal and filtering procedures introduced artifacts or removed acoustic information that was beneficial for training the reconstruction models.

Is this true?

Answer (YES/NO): NO